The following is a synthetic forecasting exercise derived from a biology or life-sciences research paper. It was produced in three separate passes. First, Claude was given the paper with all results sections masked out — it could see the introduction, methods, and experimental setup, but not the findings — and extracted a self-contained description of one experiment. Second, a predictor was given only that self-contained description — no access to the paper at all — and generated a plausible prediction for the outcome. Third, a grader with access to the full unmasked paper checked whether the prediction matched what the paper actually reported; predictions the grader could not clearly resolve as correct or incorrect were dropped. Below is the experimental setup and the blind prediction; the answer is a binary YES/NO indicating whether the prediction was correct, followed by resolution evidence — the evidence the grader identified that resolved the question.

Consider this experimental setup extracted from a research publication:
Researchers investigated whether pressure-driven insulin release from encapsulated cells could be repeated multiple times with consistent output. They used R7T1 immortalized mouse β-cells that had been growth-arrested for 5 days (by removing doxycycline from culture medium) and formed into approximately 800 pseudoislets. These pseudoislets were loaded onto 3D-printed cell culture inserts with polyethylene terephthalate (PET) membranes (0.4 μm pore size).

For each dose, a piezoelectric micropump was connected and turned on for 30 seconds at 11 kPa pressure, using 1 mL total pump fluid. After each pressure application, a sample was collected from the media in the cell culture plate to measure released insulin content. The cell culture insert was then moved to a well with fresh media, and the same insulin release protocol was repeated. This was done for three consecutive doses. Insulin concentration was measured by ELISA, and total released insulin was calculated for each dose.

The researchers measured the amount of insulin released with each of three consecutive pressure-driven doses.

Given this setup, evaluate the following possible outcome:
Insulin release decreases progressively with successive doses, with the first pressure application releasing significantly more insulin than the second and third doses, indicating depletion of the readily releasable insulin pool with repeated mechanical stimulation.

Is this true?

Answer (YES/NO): NO